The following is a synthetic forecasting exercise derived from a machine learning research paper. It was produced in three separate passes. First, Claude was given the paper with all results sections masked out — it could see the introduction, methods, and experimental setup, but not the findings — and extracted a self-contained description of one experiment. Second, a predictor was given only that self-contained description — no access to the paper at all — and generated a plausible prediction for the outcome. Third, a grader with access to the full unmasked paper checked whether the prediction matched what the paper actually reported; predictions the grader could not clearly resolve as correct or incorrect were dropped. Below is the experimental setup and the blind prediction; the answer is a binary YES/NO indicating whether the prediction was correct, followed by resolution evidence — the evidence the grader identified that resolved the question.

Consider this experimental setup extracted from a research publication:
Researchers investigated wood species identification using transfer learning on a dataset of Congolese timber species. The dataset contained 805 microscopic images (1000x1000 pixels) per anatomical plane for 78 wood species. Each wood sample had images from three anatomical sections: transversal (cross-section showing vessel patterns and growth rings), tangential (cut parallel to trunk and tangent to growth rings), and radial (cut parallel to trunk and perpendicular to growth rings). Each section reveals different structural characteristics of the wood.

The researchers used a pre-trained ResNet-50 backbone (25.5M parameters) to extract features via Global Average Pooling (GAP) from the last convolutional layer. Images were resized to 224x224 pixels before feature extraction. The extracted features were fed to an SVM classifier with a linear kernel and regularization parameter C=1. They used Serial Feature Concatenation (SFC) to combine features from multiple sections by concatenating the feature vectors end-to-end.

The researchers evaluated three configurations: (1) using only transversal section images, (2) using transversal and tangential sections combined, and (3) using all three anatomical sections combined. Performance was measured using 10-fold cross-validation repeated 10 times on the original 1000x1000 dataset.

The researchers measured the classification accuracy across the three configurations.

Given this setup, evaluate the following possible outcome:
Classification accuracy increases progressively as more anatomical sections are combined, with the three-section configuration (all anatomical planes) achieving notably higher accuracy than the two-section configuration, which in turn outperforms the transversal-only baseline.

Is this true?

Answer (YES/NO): NO